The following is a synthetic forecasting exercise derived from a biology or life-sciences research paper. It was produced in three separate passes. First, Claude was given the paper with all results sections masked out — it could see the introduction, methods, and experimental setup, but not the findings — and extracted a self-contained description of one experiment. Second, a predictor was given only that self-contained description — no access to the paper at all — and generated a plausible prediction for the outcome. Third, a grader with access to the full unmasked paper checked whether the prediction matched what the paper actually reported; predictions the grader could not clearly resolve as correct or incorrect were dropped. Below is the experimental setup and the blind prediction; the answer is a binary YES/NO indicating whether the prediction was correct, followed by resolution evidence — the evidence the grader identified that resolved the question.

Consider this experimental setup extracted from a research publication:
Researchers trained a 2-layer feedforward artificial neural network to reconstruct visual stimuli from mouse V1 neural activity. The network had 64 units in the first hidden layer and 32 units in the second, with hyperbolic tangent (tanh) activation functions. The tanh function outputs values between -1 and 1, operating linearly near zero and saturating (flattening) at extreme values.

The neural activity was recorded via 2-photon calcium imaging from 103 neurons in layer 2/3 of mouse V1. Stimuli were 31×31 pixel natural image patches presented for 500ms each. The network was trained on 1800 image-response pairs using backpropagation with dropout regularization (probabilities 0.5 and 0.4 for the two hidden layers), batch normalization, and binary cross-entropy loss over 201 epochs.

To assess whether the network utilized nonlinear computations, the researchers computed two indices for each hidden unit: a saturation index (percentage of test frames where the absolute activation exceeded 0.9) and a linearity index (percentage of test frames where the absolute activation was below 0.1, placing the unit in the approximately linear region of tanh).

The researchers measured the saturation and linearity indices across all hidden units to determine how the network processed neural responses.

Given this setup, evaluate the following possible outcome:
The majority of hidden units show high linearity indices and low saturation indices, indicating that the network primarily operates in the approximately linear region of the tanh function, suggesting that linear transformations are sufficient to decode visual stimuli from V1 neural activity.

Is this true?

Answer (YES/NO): NO